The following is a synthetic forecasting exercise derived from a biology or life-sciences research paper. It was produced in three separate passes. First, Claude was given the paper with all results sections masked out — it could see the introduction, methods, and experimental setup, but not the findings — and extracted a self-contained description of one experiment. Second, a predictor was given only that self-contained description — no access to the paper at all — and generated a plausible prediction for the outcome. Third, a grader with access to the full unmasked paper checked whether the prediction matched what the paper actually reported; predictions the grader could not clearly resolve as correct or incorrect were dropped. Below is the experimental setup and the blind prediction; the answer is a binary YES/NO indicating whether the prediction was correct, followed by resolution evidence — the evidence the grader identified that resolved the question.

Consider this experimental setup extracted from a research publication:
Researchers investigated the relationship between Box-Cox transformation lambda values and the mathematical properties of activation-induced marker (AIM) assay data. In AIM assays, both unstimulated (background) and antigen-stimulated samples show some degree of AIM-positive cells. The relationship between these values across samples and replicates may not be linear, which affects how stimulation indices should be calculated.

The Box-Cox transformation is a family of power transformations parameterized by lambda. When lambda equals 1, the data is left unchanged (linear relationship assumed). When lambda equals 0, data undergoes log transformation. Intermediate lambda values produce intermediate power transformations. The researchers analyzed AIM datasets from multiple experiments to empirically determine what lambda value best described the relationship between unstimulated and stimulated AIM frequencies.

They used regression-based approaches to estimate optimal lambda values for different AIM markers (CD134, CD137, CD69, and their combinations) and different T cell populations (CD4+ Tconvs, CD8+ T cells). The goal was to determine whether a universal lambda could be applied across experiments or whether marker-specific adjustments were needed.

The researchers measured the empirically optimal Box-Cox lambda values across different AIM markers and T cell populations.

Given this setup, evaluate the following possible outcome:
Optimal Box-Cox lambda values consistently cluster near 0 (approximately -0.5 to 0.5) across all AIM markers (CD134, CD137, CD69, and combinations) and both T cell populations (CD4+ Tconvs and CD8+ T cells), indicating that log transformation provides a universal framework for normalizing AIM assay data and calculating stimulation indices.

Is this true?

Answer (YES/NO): NO